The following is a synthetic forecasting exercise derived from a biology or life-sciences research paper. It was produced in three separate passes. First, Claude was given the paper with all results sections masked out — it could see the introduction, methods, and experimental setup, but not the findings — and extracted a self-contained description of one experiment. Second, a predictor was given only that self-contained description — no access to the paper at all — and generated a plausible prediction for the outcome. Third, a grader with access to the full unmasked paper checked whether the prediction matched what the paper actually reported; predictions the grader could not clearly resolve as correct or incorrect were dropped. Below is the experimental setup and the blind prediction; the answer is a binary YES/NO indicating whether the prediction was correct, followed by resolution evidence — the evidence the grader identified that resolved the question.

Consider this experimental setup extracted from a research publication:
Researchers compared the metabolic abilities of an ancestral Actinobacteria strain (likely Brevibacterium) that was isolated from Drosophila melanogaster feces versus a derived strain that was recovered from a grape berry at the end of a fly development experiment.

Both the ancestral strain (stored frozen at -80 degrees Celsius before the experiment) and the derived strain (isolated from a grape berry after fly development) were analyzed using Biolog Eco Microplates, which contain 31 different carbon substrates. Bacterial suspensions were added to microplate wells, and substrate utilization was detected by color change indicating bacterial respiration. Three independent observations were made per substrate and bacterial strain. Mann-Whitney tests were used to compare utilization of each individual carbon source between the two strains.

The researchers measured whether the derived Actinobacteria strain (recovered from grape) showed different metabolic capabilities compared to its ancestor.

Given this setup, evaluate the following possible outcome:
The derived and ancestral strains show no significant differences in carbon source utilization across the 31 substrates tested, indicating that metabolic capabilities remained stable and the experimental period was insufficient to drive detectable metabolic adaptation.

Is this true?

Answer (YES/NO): NO